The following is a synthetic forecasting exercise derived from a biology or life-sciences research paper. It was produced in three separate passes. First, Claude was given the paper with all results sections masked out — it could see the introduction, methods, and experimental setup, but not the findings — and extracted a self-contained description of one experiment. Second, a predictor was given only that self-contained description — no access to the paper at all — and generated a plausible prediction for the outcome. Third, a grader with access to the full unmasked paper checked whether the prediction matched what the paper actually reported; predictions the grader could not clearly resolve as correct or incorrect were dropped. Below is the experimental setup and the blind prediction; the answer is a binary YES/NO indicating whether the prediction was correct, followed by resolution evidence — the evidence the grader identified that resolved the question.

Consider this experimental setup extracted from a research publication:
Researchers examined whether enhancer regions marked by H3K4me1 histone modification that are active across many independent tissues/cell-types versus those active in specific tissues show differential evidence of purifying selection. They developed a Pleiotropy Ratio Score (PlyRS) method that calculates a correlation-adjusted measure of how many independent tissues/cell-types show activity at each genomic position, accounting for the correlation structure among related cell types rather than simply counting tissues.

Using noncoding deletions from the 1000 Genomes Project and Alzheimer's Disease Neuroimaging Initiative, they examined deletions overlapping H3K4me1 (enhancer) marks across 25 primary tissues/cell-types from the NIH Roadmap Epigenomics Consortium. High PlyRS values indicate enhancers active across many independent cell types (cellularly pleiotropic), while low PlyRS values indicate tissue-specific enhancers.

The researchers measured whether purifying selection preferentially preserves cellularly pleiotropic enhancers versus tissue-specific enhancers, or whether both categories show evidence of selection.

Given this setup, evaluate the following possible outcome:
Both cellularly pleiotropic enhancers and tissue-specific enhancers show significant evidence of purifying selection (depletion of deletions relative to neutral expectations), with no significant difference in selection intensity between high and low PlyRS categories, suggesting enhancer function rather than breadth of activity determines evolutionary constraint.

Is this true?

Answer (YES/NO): NO